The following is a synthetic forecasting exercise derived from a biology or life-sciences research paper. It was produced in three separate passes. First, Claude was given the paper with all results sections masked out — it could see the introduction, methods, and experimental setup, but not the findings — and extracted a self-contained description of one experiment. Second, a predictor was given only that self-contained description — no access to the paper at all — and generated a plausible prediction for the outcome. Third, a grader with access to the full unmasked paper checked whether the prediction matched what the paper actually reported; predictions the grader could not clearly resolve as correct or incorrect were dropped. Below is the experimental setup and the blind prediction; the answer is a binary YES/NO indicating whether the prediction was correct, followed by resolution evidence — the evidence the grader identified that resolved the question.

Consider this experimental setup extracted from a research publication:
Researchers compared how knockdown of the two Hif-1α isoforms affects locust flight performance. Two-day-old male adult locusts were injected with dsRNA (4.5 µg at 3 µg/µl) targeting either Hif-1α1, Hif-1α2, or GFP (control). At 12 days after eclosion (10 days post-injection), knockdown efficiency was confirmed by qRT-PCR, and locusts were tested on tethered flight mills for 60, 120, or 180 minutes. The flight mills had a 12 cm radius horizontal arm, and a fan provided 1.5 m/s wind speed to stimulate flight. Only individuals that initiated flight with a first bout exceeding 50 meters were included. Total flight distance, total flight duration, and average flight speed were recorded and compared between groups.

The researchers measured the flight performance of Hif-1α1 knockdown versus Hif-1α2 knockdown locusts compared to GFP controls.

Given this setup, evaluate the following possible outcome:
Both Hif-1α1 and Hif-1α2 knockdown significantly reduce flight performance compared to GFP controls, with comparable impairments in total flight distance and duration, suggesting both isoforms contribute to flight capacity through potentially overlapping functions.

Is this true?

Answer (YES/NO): NO